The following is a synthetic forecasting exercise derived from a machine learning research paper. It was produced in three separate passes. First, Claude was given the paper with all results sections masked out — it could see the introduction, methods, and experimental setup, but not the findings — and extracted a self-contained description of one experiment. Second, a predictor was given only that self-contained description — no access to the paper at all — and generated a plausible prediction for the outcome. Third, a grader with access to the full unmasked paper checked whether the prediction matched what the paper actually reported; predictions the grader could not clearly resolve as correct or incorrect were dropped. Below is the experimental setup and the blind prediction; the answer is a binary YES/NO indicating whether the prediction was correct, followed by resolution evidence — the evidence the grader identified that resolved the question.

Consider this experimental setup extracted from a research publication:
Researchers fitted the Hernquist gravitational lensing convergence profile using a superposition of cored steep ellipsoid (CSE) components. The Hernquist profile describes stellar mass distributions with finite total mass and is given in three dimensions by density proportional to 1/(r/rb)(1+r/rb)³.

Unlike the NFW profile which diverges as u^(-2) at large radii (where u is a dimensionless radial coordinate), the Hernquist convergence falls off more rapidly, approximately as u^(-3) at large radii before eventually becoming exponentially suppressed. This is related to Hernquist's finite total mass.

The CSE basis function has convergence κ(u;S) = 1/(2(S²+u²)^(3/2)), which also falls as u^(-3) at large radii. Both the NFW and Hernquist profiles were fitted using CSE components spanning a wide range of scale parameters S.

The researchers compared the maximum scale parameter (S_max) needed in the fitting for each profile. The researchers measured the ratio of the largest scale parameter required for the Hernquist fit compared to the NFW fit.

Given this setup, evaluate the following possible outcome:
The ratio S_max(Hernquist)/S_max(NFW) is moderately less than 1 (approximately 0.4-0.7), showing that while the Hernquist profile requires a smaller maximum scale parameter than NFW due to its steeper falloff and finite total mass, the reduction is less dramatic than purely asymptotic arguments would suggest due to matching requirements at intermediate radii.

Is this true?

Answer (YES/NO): NO